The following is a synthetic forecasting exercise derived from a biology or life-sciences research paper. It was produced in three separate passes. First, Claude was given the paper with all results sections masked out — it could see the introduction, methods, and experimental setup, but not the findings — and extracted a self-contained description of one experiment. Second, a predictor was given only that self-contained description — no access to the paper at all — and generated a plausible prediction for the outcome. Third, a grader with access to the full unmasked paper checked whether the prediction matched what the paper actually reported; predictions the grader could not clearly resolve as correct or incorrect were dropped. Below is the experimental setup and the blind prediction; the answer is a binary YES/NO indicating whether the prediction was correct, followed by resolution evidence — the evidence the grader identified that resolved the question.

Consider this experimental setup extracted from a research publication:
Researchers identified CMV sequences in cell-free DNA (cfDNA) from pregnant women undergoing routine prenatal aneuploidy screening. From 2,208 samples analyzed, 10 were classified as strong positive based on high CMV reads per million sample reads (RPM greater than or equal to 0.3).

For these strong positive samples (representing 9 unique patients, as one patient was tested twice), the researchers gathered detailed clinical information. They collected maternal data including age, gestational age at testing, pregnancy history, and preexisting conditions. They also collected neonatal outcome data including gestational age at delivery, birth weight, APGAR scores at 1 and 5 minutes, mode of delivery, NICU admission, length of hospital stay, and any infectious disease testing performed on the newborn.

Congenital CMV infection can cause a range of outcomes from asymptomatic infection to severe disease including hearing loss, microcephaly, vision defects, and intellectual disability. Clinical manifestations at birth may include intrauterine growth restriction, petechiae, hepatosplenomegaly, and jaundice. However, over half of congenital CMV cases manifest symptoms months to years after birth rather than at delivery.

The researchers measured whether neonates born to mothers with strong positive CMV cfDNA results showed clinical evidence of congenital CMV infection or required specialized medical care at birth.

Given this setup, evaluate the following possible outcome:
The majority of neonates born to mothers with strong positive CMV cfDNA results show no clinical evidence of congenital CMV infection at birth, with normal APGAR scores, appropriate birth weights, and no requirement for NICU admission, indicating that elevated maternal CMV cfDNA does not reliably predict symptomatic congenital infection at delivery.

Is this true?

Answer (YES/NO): YES